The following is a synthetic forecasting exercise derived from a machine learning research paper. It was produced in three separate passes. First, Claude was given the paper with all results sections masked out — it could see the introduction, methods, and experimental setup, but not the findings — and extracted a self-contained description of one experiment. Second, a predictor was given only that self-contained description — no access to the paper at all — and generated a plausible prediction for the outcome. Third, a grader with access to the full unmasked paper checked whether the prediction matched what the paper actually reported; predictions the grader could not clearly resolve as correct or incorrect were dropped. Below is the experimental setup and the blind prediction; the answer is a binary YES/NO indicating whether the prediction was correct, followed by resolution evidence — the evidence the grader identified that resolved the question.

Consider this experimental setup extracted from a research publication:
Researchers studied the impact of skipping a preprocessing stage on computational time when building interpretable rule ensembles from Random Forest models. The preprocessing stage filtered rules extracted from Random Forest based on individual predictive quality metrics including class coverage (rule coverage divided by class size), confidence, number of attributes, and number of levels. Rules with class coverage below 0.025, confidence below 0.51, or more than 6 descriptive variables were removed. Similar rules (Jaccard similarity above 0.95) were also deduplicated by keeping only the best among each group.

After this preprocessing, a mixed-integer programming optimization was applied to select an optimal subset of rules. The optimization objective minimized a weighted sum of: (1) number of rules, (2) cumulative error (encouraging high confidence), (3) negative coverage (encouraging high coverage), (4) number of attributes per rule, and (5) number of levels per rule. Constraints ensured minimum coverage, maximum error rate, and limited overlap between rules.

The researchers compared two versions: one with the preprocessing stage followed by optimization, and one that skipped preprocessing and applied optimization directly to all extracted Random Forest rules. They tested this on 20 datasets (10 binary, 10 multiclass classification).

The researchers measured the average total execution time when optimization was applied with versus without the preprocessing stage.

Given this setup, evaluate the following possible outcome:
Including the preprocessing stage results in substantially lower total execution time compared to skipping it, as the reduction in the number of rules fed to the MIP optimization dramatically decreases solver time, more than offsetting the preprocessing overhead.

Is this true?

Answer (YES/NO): YES